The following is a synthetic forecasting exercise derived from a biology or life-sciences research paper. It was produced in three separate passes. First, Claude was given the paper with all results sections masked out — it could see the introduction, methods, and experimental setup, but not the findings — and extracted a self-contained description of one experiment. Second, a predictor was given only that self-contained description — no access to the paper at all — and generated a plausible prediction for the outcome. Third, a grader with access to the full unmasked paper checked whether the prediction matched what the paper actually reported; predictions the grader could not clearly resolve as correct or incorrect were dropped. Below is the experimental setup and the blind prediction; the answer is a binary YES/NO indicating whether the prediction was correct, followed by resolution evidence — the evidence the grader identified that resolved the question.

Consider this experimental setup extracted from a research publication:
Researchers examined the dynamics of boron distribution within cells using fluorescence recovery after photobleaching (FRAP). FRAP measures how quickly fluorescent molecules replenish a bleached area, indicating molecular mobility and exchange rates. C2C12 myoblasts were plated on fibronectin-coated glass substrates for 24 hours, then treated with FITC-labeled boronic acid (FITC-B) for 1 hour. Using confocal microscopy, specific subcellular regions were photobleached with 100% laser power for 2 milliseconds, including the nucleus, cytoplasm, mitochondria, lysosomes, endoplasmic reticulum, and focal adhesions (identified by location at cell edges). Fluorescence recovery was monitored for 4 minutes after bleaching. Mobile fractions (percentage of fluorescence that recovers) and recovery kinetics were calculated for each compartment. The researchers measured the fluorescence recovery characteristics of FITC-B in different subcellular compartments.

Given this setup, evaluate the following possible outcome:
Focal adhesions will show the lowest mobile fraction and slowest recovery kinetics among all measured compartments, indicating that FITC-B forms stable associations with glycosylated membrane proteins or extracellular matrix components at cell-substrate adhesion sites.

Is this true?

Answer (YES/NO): NO